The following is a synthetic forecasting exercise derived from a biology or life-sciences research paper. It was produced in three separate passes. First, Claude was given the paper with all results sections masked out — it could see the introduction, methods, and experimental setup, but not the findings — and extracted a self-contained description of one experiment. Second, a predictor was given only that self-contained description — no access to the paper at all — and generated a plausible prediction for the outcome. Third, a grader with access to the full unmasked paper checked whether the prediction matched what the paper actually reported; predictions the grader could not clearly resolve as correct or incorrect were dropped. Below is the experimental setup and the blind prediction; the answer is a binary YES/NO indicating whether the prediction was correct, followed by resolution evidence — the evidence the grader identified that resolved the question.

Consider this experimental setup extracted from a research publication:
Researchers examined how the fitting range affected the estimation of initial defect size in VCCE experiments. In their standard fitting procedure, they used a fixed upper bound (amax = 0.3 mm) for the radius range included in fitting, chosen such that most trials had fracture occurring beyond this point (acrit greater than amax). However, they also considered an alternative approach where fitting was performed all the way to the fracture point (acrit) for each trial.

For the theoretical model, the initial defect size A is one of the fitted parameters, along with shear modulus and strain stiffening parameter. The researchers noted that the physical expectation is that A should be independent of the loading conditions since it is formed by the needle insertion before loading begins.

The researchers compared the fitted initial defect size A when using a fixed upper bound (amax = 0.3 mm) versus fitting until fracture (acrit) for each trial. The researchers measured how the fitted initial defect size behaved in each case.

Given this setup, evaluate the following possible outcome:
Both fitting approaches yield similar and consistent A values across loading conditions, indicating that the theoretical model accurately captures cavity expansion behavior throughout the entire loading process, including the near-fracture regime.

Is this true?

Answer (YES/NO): NO